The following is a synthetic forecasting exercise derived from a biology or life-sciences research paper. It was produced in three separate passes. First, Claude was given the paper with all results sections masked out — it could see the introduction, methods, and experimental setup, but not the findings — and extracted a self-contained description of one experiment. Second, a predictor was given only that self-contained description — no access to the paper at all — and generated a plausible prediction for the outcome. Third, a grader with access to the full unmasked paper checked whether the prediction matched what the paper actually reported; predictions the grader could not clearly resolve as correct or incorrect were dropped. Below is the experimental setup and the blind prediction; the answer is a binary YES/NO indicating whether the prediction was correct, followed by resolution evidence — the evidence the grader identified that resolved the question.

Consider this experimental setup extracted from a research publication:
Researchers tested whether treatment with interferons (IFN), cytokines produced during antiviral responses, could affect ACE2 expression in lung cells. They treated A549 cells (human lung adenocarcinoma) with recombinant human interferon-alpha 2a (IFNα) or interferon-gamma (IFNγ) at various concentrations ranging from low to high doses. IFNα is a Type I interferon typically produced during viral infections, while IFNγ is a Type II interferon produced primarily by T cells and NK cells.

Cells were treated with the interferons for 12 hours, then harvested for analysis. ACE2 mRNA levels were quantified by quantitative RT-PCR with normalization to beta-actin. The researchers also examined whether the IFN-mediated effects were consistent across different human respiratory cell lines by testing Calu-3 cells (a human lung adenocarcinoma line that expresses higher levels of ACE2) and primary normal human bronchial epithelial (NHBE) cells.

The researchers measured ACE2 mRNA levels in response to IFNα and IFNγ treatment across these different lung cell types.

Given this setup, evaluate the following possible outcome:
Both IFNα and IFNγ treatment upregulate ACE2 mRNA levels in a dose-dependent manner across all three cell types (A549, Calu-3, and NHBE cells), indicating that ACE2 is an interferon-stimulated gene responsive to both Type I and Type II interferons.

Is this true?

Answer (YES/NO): NO